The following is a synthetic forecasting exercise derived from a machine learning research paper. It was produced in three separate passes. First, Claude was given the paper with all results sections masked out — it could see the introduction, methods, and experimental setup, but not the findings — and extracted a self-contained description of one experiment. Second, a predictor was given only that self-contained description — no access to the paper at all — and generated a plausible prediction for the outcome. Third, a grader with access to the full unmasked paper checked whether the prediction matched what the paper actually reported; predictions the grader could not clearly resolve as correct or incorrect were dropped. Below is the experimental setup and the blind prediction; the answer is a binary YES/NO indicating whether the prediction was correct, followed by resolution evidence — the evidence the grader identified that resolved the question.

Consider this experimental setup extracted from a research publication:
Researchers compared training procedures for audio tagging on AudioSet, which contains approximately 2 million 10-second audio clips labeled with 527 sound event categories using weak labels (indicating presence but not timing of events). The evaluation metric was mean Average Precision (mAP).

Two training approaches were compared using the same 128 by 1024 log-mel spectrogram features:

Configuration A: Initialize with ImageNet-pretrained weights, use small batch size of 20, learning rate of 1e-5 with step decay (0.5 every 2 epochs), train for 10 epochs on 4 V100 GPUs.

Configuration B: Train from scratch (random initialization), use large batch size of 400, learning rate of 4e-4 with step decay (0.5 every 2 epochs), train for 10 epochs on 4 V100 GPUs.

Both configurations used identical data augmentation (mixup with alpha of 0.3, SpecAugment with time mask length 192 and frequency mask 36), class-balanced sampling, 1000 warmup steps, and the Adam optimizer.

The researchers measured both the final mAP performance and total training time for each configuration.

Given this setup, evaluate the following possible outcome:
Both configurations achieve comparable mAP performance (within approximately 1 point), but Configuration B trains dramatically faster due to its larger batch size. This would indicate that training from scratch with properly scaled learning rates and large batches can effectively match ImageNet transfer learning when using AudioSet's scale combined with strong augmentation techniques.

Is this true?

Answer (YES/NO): YES